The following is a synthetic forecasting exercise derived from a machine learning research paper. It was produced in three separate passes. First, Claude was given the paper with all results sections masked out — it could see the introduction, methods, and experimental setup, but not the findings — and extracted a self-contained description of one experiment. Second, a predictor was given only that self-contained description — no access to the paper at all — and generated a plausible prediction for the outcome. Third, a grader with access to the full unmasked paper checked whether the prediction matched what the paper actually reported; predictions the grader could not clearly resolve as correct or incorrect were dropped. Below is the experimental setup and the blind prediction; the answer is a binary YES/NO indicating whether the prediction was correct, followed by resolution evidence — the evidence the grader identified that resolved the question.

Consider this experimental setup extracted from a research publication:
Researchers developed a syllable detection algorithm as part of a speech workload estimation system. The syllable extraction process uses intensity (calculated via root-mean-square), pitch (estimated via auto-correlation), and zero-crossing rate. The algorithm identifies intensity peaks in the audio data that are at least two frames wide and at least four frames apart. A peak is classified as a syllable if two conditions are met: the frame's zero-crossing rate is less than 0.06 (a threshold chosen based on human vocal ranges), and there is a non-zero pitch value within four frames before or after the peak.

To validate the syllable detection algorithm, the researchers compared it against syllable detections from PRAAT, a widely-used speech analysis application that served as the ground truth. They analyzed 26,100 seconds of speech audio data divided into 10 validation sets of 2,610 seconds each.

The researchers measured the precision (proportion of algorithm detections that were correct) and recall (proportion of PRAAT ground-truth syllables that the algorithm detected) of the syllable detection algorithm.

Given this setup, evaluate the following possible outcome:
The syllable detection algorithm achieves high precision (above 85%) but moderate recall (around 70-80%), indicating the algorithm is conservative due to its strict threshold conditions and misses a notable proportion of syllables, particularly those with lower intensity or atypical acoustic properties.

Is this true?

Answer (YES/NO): NO